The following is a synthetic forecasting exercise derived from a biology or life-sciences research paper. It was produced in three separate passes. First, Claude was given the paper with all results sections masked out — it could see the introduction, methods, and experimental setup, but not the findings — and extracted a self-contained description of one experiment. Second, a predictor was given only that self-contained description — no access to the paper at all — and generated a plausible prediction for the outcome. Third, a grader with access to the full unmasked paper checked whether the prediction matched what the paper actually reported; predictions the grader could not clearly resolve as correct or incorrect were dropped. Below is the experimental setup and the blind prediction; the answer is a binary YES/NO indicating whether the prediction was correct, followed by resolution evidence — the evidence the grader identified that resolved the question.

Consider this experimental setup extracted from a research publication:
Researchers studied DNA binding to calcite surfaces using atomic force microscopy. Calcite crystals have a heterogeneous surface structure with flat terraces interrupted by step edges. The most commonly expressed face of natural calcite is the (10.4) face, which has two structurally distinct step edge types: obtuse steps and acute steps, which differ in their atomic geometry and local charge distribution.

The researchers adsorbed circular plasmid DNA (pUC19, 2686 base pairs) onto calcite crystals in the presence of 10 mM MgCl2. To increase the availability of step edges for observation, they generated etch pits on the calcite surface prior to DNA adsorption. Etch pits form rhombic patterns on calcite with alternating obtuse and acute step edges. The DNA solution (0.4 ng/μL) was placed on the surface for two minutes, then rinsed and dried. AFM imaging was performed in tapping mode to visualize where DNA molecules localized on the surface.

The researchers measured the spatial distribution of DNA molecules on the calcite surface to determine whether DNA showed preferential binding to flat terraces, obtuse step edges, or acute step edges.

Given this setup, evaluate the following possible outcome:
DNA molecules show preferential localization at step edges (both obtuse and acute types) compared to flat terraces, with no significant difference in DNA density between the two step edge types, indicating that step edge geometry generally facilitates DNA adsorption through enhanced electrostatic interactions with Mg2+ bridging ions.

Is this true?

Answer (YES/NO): NO